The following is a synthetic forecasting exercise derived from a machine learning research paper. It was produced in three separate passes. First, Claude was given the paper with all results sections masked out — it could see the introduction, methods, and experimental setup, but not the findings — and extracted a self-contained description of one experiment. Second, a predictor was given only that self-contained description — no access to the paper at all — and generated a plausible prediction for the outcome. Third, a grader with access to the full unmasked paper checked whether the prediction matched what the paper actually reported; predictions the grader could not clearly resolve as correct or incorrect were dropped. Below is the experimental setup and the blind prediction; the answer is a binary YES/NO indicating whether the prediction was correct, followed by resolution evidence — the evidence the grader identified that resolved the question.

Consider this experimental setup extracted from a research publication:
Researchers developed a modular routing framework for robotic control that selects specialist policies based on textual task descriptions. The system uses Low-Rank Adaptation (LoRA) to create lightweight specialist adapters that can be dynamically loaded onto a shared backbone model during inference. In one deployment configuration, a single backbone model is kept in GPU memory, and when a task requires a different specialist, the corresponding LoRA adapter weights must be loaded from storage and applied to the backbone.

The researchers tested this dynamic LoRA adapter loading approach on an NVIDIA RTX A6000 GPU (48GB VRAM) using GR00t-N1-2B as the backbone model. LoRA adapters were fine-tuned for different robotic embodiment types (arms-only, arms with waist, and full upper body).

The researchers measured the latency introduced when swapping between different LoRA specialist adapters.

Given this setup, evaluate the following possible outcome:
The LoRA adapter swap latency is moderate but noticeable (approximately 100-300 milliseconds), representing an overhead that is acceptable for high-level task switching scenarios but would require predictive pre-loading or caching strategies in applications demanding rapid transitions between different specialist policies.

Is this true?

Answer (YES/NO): NO